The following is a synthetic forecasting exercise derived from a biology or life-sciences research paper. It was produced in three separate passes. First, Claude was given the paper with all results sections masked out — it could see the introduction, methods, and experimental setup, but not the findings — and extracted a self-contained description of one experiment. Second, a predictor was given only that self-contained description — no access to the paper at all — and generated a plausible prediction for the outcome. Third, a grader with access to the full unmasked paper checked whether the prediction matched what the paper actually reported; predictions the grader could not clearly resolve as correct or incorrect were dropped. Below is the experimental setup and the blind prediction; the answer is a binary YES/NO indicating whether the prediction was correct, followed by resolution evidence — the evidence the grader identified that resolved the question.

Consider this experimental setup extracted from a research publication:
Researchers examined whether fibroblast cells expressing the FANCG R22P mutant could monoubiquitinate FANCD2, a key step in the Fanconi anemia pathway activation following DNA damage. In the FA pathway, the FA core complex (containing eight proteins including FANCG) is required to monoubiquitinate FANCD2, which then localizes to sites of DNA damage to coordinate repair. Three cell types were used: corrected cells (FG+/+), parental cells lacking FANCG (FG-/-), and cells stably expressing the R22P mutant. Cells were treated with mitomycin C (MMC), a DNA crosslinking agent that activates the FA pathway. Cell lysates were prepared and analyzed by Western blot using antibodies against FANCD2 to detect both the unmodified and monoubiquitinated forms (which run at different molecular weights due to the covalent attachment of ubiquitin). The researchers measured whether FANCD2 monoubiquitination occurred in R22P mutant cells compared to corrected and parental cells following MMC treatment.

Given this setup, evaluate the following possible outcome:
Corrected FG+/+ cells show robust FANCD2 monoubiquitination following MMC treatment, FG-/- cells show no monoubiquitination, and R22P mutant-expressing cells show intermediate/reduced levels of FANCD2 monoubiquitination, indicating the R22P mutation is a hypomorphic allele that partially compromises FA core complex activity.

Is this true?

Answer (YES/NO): NO